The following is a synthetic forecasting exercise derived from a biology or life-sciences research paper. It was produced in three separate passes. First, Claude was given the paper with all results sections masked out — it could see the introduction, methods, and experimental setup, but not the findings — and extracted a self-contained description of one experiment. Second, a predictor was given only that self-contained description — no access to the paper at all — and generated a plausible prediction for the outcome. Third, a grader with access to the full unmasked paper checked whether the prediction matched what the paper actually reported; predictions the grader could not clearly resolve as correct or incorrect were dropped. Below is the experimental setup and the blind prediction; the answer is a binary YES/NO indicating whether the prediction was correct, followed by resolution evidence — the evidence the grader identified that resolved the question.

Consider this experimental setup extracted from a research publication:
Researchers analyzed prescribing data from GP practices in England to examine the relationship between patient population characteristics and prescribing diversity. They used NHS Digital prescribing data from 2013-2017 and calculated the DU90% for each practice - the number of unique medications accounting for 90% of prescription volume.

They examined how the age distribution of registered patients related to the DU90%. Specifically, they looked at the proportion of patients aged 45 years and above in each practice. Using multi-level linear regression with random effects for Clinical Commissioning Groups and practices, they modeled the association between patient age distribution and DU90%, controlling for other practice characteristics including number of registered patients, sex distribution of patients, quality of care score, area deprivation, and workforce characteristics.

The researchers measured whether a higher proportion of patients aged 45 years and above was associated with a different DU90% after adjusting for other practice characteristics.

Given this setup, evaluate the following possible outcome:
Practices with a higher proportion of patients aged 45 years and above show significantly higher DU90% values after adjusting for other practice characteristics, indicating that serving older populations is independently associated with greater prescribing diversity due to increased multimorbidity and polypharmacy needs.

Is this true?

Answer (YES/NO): YES